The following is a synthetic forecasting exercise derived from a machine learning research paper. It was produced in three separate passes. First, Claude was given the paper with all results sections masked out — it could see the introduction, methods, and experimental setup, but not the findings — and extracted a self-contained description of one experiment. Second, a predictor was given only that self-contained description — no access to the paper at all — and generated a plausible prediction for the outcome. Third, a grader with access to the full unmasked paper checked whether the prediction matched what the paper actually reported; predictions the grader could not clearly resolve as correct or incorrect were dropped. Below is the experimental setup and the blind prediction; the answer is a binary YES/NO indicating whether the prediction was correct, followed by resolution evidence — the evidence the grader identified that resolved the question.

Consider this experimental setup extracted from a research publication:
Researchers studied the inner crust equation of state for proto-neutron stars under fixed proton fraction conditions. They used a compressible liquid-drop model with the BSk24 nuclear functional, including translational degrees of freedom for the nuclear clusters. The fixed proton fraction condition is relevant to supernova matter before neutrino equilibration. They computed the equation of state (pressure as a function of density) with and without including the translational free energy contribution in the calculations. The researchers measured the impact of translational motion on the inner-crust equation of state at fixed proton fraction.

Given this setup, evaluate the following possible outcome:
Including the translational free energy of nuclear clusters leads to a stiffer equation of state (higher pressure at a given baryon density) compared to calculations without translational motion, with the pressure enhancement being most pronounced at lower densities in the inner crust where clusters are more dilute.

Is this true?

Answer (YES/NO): NO